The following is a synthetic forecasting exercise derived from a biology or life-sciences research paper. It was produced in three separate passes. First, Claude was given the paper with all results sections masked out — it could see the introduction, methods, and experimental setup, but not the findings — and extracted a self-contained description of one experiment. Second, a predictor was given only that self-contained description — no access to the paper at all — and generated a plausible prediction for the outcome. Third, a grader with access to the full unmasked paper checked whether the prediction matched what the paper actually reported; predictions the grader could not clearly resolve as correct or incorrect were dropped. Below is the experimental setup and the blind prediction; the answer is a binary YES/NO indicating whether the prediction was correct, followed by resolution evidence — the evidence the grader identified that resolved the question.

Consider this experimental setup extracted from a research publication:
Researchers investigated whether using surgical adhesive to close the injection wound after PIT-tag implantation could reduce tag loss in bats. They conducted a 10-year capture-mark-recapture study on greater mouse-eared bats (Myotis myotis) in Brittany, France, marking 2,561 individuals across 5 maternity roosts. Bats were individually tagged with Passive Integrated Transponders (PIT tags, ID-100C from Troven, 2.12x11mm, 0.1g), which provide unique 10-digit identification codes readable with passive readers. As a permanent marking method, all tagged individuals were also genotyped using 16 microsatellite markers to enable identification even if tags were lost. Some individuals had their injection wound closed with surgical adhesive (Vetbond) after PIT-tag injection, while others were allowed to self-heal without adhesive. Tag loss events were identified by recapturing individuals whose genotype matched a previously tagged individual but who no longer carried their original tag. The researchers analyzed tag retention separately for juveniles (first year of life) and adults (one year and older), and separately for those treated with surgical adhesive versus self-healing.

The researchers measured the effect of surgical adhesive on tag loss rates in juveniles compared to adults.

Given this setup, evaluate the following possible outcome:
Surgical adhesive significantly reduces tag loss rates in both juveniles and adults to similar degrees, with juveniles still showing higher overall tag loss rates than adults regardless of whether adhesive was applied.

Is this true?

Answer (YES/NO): NO